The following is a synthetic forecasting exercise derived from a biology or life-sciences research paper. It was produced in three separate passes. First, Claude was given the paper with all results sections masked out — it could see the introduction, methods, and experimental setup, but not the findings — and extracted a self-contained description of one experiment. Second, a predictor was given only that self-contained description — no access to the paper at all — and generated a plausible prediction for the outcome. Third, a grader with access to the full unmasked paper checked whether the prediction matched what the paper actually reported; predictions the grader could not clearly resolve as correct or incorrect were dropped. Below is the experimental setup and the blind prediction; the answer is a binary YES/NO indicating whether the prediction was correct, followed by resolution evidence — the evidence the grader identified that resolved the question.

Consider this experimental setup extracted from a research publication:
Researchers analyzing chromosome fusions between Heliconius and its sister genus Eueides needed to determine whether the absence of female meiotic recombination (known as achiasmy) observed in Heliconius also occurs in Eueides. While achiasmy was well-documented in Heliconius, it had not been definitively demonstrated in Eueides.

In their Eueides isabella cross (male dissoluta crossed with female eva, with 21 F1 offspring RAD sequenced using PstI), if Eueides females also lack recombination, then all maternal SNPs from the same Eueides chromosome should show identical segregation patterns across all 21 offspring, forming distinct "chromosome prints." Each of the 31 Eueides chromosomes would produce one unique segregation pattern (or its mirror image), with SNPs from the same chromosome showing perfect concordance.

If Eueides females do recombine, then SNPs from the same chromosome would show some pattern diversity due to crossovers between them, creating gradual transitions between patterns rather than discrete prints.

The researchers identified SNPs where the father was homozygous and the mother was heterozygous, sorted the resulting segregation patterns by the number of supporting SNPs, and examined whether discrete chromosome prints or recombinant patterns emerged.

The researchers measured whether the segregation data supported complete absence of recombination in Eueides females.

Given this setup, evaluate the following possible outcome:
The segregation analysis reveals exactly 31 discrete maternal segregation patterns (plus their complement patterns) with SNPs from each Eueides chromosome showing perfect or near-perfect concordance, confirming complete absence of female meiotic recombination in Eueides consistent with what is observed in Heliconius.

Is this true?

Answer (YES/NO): YES